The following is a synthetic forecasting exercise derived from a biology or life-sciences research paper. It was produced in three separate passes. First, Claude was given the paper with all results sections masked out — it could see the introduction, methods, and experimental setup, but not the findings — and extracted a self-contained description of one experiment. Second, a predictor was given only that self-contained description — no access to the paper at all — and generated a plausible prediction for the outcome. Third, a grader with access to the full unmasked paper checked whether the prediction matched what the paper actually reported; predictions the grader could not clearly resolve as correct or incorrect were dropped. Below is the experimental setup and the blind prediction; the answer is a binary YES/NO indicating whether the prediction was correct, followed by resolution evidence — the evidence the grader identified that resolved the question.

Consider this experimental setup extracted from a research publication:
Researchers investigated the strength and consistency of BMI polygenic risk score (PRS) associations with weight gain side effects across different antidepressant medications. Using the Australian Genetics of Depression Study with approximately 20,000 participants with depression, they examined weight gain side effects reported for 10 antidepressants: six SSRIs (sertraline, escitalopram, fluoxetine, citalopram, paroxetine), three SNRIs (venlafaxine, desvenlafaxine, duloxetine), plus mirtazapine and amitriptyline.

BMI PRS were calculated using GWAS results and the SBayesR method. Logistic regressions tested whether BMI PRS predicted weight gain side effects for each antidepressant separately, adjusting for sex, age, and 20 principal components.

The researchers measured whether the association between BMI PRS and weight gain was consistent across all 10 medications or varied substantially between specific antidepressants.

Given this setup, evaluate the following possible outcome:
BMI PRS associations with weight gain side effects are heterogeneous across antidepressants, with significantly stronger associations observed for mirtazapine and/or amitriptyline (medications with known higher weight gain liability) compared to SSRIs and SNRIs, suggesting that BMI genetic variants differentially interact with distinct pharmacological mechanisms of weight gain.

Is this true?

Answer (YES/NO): NO